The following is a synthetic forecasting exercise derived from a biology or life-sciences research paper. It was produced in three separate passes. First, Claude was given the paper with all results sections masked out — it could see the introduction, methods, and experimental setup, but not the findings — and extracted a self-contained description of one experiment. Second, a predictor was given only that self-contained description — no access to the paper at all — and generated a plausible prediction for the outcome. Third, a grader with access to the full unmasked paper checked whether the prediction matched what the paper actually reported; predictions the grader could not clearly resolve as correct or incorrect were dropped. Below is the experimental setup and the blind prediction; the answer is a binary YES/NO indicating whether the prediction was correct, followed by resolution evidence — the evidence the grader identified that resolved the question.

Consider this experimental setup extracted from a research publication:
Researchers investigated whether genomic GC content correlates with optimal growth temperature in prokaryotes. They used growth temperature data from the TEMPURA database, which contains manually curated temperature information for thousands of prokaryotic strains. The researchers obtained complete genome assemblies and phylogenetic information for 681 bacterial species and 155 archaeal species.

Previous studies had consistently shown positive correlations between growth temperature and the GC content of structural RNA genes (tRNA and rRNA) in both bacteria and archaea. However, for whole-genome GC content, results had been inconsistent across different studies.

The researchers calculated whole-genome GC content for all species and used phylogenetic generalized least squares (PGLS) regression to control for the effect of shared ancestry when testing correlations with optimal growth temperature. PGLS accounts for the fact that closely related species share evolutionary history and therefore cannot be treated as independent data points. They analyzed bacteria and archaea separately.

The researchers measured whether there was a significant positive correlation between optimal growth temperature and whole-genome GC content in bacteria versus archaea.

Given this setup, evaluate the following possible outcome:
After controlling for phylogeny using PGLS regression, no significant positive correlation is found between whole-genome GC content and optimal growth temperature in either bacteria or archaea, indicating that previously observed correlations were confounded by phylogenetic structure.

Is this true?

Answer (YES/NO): NO